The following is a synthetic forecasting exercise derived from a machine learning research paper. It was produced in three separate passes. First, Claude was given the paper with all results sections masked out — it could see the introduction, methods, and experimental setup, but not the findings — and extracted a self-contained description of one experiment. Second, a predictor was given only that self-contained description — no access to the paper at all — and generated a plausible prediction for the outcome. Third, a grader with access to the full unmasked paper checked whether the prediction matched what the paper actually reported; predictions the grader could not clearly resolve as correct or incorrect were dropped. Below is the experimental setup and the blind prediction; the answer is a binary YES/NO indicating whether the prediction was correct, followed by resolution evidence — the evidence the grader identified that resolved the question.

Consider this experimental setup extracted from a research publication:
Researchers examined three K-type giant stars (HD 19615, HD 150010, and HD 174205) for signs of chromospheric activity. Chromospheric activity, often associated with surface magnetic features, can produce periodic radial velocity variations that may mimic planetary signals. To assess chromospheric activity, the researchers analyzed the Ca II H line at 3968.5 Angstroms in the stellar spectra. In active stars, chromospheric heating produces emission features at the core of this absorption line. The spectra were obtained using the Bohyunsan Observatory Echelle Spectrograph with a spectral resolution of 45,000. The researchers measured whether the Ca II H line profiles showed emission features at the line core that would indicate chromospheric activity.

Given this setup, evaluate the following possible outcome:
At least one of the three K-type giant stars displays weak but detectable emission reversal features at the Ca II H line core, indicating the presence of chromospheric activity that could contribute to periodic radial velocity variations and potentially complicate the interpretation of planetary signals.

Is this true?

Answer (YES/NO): NO